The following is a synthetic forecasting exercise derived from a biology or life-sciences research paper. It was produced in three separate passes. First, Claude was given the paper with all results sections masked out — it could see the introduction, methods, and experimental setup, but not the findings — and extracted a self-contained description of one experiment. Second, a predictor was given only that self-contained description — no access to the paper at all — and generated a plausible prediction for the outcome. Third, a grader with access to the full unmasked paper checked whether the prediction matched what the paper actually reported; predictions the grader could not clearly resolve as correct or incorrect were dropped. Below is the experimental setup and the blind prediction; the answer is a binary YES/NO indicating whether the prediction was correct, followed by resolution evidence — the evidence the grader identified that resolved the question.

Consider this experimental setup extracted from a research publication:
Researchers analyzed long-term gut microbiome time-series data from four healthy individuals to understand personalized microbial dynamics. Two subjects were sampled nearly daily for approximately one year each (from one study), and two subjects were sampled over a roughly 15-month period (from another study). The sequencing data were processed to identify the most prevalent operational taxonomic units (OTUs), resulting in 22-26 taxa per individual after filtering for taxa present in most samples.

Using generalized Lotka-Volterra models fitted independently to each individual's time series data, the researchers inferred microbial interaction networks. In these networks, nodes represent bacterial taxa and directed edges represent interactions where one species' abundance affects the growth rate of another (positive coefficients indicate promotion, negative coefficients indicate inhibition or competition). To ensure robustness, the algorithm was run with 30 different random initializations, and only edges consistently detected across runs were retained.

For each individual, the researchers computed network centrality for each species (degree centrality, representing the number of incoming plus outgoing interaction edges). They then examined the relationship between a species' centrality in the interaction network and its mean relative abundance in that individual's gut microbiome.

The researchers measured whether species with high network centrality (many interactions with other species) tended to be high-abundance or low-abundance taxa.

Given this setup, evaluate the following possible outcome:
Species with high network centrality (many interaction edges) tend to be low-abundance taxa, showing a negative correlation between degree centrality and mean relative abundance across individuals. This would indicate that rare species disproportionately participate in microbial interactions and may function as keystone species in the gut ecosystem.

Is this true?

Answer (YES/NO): NO